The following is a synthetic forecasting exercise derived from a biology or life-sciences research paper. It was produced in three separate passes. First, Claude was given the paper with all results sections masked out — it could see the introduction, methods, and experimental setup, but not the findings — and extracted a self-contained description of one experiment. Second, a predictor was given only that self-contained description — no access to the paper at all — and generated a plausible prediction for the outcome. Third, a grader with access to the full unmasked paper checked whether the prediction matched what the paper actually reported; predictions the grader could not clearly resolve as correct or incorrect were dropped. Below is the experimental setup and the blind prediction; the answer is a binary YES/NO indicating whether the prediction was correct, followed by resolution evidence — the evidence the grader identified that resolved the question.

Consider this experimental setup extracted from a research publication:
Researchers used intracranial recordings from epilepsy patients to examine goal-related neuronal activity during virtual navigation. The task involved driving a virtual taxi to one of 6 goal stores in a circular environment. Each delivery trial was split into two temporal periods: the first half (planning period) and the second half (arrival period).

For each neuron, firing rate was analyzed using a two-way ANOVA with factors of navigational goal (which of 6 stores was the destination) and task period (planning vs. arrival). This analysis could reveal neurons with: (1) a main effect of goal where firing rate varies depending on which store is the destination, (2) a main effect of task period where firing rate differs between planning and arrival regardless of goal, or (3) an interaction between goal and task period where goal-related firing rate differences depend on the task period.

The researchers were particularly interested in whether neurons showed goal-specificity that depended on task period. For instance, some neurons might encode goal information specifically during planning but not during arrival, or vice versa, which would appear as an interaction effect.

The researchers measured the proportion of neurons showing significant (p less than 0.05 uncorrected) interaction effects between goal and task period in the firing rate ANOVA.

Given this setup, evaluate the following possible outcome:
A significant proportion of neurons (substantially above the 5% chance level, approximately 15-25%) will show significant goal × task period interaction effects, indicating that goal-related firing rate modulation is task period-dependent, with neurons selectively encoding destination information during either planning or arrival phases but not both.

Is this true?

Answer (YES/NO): NO